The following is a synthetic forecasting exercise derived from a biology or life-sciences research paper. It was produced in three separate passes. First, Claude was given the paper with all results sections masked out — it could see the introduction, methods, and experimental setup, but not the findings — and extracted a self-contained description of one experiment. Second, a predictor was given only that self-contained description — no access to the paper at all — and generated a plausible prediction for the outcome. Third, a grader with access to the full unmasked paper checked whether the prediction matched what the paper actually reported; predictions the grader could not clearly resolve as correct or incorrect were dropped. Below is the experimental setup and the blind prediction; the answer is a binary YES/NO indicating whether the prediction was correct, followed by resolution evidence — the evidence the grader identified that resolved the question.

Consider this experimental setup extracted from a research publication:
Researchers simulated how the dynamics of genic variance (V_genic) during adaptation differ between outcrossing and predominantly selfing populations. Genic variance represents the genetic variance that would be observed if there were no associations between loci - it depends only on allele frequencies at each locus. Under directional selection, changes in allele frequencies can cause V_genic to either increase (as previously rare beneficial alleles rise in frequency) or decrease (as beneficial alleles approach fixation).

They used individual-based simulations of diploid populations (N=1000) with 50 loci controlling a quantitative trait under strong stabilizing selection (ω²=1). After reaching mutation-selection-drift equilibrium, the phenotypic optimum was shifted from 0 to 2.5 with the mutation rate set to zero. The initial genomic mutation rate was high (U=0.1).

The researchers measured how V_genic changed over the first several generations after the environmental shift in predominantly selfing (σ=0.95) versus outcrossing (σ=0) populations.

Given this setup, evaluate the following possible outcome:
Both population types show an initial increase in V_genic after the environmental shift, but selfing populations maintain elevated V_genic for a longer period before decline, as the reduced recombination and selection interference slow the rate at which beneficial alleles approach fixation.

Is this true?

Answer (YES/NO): NO